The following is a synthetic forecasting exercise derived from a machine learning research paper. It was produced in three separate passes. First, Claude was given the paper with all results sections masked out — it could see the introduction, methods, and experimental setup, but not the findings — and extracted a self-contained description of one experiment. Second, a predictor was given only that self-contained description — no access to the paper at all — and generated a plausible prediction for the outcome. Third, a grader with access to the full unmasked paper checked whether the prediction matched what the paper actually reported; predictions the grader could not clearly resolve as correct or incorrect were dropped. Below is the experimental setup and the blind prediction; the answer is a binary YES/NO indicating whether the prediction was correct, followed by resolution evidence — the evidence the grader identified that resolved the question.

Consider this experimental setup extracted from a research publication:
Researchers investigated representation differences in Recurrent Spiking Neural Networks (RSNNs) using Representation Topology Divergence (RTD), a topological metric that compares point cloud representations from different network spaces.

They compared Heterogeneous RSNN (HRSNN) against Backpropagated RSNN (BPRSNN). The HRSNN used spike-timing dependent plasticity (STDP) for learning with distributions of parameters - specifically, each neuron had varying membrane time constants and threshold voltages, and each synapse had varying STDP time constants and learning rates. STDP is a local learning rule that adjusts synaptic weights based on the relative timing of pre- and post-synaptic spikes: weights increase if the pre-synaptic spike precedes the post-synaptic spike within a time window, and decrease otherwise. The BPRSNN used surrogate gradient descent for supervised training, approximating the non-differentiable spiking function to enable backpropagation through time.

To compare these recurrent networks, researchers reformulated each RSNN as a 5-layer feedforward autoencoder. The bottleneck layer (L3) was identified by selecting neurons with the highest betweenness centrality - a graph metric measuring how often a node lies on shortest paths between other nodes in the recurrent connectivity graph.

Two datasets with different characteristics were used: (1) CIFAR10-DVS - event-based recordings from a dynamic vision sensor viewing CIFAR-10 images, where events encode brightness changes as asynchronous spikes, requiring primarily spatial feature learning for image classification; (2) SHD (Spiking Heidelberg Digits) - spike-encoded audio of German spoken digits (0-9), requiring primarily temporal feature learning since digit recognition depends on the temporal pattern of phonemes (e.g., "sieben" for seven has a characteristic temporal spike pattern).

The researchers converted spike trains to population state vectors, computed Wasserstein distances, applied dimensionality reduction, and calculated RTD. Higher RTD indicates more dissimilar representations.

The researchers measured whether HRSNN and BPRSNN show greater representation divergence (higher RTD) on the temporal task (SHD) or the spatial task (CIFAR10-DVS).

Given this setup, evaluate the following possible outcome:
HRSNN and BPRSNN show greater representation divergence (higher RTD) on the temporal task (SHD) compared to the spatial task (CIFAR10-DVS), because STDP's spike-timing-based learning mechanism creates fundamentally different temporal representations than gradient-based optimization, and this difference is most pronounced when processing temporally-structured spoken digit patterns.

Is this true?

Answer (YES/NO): YES